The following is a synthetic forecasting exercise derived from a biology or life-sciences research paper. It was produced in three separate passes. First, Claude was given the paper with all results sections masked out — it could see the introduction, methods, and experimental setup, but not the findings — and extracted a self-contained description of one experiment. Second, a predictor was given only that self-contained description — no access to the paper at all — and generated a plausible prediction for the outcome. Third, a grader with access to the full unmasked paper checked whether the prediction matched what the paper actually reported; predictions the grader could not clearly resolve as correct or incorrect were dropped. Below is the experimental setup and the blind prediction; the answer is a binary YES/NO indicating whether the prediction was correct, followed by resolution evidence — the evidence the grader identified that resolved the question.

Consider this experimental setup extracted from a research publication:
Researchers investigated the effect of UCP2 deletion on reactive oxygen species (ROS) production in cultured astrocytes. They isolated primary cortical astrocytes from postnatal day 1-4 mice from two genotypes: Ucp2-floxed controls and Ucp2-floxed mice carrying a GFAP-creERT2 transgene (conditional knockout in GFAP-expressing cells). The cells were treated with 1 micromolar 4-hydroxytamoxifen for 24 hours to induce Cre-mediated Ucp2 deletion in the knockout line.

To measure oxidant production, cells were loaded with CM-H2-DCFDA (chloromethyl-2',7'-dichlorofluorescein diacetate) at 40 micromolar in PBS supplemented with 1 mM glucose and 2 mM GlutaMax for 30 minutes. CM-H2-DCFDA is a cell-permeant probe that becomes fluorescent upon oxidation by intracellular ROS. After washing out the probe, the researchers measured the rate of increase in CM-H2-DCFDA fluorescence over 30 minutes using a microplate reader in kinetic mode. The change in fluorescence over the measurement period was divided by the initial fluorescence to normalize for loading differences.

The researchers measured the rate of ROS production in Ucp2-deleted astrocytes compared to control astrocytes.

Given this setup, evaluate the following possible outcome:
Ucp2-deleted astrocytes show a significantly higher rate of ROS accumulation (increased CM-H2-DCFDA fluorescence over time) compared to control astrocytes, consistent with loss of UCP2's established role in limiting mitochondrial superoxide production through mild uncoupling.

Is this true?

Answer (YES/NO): YES